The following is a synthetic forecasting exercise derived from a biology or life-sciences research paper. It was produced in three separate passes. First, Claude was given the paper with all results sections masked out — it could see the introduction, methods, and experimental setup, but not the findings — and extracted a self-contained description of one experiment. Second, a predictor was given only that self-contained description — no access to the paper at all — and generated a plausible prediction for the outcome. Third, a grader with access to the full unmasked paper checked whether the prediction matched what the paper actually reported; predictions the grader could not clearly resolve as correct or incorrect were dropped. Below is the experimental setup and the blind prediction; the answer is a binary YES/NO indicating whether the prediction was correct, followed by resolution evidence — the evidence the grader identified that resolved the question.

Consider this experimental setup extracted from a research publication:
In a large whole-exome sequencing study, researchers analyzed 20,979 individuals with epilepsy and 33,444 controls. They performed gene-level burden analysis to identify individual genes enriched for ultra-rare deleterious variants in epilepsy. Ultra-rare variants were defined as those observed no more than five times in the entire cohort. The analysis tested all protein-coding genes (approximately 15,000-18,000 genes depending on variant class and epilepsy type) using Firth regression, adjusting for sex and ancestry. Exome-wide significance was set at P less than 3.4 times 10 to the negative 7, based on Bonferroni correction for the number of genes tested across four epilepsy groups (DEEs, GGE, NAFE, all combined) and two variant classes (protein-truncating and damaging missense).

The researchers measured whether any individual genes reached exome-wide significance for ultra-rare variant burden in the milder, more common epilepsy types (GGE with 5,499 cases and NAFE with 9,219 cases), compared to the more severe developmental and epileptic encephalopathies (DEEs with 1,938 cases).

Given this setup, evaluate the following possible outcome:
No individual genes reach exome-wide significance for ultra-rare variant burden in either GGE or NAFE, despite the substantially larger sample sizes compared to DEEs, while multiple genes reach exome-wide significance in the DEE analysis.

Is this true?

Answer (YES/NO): NO